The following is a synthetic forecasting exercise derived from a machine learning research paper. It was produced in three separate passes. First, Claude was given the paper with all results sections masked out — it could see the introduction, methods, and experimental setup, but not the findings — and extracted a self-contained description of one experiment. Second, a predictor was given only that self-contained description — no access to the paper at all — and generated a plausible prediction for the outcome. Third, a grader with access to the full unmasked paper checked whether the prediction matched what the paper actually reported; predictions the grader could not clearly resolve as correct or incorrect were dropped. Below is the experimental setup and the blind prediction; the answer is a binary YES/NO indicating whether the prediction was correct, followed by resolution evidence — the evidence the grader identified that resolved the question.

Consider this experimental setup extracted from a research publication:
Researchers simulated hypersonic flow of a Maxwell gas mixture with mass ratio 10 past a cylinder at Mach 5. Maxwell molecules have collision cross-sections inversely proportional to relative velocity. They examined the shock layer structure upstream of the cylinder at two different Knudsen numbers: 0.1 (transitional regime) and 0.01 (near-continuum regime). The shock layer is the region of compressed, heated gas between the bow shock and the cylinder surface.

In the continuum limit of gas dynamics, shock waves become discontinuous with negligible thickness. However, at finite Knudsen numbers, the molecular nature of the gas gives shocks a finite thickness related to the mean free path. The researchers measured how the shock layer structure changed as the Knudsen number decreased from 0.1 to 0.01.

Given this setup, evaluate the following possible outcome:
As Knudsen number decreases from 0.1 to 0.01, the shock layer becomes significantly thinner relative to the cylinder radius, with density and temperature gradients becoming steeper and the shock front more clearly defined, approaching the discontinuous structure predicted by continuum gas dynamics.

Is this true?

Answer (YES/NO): YES